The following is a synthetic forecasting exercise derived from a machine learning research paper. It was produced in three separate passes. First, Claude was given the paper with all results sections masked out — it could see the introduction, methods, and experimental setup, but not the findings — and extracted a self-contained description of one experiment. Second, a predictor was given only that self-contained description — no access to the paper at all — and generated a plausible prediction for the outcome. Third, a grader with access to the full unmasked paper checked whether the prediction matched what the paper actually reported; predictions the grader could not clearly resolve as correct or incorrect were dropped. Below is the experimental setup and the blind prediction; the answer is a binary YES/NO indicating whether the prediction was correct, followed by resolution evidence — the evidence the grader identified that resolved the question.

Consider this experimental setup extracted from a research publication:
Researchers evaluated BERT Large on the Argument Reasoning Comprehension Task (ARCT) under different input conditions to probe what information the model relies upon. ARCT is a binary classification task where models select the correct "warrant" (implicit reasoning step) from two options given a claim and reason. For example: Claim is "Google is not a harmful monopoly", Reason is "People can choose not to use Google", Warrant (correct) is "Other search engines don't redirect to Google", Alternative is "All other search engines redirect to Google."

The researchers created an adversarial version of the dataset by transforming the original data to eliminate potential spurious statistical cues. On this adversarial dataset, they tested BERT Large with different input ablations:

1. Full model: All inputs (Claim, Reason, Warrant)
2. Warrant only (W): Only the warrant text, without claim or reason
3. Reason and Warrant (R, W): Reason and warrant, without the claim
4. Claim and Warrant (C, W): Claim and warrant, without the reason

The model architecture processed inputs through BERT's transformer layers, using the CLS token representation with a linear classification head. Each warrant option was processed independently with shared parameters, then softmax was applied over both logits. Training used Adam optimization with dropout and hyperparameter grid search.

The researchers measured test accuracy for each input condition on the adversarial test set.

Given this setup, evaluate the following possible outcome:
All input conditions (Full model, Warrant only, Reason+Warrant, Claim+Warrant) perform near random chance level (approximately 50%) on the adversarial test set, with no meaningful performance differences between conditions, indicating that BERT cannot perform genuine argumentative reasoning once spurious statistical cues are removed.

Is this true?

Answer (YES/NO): YES